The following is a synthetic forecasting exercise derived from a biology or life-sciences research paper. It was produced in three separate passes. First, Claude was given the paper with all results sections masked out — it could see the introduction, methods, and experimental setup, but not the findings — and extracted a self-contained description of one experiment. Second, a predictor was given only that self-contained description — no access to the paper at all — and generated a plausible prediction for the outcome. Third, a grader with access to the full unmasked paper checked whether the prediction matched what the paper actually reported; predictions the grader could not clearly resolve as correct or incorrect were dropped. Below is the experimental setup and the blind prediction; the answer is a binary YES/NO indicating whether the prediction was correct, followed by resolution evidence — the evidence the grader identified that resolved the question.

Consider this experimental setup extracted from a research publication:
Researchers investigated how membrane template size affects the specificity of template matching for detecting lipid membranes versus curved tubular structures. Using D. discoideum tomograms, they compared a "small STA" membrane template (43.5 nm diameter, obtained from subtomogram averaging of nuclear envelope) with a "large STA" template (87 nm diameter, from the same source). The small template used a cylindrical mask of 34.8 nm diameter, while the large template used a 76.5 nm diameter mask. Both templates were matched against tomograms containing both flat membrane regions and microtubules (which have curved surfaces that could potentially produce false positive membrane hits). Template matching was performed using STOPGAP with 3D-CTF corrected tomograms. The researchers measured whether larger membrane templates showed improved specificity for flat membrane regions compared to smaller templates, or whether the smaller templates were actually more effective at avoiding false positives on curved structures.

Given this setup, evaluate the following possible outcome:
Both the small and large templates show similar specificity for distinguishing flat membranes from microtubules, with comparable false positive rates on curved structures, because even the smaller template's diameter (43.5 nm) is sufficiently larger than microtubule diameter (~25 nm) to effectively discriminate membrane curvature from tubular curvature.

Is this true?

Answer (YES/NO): NO